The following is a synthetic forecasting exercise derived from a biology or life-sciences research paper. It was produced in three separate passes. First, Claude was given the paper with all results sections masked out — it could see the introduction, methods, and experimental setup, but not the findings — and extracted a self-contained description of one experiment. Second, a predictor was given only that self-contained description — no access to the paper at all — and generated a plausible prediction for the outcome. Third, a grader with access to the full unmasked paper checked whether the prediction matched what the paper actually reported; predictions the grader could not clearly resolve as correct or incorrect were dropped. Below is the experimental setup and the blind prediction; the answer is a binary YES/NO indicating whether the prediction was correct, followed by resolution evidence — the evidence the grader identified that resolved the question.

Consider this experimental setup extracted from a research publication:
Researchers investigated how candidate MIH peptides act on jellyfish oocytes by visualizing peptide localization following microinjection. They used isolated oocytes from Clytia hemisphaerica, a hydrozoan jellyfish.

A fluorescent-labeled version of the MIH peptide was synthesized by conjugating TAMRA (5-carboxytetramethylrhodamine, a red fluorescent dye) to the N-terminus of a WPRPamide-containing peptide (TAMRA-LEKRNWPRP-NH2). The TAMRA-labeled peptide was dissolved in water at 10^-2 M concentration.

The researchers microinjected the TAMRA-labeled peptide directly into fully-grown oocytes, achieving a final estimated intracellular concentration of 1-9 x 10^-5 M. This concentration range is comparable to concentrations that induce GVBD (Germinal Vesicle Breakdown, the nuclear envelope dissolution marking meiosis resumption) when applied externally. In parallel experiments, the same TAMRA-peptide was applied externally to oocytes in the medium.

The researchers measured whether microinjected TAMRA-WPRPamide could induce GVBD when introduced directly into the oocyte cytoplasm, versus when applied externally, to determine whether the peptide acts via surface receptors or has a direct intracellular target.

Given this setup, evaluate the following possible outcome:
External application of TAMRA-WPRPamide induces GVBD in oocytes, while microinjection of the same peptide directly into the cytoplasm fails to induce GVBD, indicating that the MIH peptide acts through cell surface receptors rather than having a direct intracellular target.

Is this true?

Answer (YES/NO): YES